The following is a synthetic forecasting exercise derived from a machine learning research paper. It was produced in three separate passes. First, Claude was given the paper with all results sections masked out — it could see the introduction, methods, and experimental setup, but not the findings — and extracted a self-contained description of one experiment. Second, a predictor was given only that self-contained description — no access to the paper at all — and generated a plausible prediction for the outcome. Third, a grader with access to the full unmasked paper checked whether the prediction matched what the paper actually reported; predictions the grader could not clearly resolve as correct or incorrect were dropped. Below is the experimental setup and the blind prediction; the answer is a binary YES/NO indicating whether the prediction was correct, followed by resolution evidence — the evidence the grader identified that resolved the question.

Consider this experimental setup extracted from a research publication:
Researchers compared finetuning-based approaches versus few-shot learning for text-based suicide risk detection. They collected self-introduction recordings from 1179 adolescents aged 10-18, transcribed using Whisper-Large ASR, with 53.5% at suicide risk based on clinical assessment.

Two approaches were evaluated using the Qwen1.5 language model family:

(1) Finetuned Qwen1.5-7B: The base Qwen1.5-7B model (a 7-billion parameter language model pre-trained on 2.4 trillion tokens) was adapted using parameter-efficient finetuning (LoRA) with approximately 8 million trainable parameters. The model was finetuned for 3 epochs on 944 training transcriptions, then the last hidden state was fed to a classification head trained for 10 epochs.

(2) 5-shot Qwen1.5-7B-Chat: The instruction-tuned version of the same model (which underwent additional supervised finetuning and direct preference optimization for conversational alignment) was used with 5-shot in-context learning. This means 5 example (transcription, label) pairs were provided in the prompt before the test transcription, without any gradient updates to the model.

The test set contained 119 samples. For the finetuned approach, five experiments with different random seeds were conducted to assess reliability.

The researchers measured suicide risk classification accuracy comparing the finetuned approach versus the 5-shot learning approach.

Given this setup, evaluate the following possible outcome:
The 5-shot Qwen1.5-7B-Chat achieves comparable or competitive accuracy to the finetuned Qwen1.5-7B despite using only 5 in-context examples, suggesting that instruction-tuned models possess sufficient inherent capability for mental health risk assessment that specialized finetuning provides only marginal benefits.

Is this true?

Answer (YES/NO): NO